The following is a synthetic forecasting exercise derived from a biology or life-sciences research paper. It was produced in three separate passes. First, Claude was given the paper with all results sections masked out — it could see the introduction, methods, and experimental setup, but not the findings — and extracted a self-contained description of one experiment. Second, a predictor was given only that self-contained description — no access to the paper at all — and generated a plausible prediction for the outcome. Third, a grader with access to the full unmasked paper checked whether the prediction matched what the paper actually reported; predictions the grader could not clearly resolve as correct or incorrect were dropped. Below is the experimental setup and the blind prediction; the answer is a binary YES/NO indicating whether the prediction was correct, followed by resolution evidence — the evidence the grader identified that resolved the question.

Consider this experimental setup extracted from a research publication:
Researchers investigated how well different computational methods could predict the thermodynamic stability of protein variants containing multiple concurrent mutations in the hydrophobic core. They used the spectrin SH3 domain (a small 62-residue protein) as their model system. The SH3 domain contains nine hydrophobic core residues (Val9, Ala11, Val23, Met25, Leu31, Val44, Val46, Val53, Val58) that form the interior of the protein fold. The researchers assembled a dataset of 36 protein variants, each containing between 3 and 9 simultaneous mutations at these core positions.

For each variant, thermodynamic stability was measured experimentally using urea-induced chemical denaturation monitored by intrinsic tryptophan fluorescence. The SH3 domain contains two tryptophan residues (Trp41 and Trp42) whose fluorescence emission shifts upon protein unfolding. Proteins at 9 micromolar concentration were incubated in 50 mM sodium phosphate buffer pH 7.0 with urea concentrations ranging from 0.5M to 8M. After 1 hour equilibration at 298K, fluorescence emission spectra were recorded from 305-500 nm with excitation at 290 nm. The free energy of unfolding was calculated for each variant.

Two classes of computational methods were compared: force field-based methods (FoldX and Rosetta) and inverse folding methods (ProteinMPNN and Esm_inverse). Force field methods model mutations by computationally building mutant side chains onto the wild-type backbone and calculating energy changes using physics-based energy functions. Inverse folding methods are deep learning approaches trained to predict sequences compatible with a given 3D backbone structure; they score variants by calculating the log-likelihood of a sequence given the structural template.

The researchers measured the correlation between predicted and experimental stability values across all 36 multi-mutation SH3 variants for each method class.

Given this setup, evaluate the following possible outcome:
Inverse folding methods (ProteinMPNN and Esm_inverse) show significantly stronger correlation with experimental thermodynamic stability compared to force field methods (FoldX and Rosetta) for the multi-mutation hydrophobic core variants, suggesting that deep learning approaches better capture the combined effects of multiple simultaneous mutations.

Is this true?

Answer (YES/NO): NO